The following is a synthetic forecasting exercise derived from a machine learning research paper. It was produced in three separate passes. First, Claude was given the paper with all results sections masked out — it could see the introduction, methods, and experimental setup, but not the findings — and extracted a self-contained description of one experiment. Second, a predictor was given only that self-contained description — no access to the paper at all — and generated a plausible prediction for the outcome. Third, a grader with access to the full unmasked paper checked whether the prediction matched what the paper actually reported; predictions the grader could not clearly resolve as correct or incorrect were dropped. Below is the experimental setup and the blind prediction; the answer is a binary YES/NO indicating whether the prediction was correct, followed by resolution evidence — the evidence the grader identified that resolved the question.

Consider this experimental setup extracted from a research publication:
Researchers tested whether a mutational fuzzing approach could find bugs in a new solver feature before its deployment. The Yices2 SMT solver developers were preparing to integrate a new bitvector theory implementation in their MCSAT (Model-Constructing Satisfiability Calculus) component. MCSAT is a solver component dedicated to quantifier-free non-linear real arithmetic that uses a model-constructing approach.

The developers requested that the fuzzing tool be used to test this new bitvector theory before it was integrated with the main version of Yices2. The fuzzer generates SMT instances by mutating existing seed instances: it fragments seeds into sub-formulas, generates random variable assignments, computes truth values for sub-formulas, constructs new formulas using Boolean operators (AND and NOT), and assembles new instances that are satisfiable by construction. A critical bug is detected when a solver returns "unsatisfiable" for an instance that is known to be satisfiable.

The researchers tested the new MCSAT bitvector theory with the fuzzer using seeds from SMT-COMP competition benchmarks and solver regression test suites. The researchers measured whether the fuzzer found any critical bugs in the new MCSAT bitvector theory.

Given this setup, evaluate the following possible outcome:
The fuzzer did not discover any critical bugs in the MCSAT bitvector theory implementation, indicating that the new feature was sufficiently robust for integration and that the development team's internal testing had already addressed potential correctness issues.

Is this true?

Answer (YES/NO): YES